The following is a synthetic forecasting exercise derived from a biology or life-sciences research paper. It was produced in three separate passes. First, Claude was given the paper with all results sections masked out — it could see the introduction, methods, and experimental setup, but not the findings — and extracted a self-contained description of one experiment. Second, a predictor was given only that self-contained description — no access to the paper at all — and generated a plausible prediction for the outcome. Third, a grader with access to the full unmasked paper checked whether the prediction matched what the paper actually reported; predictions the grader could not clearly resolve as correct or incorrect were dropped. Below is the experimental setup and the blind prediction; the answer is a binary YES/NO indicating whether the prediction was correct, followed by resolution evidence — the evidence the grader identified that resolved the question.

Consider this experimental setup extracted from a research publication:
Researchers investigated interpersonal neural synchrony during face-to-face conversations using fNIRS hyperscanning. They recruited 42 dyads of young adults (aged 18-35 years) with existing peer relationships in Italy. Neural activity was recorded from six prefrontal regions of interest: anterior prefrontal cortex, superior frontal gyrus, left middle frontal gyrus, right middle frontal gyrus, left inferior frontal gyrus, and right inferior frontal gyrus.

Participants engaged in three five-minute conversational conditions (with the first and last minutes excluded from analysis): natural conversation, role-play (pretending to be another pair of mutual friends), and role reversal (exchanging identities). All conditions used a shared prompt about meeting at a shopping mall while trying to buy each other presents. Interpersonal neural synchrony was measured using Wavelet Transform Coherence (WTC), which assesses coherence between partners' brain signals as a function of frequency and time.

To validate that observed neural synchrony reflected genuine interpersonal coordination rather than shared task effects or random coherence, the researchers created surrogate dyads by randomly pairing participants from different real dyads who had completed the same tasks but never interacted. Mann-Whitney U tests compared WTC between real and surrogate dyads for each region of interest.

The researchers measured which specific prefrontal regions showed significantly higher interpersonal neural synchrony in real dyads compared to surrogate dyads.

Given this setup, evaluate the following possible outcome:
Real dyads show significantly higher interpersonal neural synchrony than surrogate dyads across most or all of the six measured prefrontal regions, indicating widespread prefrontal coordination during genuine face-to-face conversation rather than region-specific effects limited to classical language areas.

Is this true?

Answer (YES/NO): NO